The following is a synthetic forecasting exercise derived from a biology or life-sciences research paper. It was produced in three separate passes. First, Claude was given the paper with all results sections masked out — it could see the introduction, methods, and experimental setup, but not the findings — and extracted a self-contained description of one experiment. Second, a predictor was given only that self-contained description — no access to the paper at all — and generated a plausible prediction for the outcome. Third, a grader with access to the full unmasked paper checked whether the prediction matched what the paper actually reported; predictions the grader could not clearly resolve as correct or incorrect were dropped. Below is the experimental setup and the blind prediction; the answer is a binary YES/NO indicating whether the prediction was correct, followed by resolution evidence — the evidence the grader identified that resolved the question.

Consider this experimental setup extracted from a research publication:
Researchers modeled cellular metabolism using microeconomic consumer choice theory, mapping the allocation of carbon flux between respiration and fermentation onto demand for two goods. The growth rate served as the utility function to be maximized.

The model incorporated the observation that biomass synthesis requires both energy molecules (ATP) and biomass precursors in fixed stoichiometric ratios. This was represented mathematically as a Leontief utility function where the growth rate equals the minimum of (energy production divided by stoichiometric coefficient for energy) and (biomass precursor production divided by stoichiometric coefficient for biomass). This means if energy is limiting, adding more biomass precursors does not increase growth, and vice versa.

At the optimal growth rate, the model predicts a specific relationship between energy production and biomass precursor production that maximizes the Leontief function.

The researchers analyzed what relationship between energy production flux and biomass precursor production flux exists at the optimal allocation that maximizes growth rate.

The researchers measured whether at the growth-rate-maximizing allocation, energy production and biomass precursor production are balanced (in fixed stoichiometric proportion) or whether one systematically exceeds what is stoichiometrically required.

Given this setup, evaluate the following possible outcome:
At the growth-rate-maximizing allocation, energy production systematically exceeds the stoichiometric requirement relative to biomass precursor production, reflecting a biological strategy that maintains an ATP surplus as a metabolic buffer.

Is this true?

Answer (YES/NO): NO